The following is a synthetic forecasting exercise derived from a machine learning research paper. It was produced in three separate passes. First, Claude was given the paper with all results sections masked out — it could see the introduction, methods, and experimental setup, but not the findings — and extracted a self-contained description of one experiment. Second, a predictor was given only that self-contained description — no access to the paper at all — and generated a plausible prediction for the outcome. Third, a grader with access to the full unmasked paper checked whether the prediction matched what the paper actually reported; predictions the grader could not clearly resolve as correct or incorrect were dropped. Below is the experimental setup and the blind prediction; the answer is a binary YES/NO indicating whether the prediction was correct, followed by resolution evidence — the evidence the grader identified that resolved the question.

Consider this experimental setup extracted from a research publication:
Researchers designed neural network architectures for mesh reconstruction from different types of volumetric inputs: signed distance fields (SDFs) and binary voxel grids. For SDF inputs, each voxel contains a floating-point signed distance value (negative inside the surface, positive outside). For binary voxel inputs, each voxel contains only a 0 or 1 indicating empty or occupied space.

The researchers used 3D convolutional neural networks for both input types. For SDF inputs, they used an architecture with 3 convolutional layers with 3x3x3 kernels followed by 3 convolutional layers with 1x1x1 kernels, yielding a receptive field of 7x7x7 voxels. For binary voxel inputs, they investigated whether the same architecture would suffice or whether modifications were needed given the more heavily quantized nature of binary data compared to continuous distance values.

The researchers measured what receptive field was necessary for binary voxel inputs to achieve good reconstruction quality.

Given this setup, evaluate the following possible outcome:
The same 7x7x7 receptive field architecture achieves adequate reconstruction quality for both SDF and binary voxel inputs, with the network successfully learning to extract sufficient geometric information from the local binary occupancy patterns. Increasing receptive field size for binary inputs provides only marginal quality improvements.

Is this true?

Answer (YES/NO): NO